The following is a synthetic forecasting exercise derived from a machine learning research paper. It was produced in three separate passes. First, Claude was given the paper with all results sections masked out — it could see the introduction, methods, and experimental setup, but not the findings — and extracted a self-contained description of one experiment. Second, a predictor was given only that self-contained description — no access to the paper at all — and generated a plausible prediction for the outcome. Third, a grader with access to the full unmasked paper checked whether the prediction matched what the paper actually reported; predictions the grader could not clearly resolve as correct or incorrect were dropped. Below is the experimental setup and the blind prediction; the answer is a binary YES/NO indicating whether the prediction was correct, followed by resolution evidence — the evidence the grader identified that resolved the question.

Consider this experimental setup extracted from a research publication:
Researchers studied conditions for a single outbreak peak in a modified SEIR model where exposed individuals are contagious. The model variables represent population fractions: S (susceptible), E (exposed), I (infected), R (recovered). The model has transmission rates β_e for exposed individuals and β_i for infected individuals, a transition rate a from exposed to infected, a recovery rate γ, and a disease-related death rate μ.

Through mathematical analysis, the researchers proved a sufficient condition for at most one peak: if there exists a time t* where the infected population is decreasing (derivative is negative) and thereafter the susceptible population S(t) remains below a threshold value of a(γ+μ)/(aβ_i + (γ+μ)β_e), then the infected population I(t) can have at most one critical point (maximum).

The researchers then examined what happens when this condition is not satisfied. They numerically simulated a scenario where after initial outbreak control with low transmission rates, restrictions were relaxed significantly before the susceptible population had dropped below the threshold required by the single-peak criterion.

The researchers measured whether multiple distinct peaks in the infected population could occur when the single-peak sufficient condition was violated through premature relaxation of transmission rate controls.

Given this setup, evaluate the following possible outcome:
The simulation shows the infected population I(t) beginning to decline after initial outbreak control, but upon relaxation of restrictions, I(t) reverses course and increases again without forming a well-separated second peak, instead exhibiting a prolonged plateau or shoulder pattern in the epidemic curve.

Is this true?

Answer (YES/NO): NO